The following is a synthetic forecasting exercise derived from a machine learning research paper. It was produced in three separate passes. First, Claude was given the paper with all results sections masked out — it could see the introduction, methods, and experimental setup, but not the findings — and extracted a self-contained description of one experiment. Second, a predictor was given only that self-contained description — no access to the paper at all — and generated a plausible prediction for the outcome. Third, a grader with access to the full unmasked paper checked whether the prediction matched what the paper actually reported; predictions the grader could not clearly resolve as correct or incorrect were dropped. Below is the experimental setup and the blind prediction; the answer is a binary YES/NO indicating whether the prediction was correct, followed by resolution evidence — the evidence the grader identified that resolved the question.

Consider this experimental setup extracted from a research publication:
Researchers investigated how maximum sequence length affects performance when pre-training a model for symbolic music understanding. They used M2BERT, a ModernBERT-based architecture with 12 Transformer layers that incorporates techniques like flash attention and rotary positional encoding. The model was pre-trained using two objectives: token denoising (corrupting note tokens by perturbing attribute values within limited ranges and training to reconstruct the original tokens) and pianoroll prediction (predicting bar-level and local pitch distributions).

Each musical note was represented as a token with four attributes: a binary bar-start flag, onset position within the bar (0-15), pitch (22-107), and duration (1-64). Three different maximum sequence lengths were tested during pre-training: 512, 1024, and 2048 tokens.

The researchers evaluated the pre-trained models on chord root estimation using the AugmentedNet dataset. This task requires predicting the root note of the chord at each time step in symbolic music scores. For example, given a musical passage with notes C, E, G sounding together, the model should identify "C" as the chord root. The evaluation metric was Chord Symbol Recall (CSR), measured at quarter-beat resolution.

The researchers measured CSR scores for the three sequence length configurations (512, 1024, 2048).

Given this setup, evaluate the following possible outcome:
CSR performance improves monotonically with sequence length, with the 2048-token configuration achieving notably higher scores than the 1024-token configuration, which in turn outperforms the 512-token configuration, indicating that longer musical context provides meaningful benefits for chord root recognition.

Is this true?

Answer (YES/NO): NO